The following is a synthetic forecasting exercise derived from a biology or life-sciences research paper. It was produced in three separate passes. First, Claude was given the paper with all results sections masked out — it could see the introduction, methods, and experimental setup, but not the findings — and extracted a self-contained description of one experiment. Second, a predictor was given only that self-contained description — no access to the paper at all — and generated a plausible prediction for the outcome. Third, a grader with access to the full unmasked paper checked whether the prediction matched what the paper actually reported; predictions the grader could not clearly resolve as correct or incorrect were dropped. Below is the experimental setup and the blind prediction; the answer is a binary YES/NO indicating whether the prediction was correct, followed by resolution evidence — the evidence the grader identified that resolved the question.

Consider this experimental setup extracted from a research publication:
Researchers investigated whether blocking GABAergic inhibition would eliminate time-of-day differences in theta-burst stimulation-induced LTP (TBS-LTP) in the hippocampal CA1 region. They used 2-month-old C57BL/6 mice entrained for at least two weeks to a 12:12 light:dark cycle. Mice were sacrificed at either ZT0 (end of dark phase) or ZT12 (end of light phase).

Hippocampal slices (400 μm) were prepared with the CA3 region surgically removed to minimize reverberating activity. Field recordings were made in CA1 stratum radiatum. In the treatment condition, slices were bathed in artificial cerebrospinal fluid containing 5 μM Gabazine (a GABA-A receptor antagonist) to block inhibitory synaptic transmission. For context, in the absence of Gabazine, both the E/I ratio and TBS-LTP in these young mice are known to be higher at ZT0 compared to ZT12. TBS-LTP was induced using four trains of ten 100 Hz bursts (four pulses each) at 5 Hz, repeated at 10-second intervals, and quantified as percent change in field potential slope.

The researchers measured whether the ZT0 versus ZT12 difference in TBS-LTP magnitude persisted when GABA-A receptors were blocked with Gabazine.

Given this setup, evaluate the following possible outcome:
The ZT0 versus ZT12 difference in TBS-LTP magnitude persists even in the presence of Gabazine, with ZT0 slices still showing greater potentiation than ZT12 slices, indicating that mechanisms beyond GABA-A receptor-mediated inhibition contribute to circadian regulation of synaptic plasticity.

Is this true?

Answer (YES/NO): NO